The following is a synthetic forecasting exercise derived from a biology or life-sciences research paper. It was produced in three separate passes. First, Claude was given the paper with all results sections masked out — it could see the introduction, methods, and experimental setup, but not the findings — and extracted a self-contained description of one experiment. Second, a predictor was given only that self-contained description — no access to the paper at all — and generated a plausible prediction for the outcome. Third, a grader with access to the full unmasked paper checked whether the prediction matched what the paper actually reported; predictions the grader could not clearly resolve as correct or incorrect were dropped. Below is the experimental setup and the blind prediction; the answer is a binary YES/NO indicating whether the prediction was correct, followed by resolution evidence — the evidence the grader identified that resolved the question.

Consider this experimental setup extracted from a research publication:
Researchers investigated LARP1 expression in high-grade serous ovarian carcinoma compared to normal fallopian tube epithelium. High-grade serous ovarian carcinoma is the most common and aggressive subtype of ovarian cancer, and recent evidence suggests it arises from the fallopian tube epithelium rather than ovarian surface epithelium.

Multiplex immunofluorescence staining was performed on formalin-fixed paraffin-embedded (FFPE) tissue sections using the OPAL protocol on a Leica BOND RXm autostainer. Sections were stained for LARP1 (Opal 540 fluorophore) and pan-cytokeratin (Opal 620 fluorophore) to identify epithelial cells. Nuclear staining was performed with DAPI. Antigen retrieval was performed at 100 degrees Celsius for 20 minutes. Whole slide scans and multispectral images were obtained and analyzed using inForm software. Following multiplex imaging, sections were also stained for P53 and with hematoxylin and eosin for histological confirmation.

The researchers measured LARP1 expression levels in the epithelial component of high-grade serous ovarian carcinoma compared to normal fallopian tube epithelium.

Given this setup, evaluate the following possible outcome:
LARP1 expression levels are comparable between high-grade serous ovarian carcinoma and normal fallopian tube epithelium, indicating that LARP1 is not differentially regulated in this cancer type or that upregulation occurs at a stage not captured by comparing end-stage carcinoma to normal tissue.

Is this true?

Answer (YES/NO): NO